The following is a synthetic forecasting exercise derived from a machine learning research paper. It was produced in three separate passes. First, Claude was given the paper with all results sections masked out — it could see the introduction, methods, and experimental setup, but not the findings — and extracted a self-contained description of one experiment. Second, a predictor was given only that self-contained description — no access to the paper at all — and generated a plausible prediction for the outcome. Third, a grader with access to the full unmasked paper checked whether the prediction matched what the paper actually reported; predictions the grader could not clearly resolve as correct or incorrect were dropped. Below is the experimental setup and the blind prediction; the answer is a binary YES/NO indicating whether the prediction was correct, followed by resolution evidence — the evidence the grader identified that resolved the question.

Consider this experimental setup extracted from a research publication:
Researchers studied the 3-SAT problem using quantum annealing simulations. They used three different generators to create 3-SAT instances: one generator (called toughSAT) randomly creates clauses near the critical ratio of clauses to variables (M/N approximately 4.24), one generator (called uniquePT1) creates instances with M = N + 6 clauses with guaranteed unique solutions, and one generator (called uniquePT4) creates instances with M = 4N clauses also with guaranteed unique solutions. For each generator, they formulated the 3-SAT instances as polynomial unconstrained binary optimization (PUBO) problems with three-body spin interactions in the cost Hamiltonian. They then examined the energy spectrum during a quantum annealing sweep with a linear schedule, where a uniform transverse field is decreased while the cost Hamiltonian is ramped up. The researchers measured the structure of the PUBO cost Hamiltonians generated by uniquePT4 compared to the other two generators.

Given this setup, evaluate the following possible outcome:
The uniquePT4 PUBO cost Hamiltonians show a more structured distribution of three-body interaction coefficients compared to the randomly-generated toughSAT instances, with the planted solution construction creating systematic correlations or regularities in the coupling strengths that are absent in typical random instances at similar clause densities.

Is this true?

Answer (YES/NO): NO